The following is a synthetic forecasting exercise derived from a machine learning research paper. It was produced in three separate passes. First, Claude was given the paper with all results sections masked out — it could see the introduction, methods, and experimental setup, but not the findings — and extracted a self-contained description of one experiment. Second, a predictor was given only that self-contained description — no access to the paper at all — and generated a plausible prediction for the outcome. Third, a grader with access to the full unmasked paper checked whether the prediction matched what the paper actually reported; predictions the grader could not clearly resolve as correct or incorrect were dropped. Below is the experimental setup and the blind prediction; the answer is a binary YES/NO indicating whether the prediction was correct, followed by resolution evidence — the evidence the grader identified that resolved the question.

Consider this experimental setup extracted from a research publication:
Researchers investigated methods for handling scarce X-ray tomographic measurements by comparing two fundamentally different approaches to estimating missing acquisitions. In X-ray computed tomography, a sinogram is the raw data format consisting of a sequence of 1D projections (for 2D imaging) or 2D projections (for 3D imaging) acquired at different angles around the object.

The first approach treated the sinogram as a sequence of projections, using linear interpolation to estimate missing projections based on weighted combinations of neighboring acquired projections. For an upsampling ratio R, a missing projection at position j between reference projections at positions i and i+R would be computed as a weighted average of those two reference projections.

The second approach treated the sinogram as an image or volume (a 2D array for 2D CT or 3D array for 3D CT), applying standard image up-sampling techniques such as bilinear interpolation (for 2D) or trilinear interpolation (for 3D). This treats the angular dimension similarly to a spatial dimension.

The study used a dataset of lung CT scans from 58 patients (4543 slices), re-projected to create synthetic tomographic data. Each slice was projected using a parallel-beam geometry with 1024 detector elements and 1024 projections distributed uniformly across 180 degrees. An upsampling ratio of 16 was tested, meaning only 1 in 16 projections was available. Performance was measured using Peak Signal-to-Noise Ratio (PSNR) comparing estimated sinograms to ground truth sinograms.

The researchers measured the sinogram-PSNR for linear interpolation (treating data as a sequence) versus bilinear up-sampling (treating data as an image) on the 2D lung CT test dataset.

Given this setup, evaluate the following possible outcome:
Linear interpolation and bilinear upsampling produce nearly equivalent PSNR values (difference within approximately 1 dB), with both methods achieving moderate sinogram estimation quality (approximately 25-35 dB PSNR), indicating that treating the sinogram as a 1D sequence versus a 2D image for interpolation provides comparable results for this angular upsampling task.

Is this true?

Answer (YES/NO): NO